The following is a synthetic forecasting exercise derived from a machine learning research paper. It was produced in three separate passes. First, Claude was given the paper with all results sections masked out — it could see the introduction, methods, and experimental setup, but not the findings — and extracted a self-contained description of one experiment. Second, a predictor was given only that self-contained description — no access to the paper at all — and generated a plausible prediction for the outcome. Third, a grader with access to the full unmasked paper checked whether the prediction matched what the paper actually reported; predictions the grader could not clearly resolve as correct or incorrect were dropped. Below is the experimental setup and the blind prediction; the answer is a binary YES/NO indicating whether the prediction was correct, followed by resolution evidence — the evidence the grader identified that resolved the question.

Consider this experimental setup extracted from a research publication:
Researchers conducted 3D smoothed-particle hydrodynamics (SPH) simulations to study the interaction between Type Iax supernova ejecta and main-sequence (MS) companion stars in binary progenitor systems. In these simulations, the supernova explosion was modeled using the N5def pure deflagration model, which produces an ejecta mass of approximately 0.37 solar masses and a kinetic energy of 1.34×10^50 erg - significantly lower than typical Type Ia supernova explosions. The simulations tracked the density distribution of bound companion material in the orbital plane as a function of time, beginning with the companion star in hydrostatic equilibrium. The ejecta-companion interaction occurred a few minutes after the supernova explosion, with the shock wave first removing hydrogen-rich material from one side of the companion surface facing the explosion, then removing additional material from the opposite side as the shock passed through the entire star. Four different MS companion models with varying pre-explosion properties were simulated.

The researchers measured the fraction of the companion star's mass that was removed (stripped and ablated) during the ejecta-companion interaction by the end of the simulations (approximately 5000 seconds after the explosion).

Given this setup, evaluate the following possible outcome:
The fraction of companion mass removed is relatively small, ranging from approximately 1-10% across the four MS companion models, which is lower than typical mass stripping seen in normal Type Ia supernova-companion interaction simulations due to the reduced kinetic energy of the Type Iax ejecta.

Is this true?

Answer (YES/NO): NO